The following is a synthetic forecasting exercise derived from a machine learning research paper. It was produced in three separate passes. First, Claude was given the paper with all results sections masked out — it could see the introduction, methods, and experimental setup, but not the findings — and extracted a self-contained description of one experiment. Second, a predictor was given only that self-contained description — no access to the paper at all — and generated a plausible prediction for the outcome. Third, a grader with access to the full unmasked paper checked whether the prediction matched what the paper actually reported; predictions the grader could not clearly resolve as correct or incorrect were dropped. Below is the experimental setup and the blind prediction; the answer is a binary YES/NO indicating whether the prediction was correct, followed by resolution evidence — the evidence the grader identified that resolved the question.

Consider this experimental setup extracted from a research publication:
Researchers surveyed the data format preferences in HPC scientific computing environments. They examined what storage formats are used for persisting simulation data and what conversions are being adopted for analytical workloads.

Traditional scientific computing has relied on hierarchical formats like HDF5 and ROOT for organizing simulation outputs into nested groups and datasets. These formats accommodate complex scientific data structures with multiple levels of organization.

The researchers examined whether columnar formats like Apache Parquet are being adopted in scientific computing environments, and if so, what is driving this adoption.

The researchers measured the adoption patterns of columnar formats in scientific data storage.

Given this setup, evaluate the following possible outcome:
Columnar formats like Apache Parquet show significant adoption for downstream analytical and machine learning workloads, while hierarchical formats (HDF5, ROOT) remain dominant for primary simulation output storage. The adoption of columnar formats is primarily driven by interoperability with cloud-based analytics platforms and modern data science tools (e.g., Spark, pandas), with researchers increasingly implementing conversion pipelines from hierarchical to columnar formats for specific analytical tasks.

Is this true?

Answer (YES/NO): NO